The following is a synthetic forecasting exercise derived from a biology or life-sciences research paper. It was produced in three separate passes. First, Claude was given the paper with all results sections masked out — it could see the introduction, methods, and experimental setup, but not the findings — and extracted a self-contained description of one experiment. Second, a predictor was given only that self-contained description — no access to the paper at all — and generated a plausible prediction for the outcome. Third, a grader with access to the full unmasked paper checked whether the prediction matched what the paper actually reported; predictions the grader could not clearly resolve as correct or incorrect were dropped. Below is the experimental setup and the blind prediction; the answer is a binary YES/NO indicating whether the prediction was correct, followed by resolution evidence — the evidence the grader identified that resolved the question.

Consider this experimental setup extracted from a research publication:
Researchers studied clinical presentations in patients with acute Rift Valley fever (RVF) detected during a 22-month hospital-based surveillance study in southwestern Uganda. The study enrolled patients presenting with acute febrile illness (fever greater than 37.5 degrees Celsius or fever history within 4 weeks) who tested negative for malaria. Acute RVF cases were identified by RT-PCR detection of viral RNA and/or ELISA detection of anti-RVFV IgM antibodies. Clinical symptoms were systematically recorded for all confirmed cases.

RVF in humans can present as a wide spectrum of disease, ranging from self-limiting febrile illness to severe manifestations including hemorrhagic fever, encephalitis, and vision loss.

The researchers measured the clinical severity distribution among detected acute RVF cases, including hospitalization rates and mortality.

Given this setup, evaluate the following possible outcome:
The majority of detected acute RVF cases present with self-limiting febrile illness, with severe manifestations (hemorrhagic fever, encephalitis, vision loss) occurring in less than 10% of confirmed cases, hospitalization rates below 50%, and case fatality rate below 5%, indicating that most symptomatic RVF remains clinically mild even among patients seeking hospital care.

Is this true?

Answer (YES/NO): NO